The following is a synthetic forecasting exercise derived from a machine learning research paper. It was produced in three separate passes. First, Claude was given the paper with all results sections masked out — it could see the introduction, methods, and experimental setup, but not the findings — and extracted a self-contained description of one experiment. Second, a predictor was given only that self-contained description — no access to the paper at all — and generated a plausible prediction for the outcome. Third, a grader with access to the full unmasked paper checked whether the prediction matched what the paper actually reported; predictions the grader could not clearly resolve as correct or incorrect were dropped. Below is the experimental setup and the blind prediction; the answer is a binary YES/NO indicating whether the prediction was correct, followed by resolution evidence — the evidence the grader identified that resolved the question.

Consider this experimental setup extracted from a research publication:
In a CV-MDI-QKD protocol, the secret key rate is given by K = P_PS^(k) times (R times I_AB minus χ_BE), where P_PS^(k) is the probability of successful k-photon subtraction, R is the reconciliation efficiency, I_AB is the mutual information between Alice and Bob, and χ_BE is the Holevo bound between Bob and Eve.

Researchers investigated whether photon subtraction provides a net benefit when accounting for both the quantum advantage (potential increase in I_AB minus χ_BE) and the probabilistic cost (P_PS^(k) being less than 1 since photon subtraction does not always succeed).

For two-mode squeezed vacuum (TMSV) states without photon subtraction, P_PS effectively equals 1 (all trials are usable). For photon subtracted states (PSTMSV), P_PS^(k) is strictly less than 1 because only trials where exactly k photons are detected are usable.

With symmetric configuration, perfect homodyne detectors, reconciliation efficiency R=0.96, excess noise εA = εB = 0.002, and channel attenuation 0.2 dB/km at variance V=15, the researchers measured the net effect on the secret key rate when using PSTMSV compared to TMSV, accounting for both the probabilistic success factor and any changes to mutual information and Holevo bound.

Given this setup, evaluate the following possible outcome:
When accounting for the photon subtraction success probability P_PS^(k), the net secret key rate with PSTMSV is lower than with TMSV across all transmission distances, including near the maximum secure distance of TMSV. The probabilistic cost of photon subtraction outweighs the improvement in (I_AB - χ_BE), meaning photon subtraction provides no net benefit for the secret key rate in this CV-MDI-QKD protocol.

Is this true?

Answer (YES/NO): YES